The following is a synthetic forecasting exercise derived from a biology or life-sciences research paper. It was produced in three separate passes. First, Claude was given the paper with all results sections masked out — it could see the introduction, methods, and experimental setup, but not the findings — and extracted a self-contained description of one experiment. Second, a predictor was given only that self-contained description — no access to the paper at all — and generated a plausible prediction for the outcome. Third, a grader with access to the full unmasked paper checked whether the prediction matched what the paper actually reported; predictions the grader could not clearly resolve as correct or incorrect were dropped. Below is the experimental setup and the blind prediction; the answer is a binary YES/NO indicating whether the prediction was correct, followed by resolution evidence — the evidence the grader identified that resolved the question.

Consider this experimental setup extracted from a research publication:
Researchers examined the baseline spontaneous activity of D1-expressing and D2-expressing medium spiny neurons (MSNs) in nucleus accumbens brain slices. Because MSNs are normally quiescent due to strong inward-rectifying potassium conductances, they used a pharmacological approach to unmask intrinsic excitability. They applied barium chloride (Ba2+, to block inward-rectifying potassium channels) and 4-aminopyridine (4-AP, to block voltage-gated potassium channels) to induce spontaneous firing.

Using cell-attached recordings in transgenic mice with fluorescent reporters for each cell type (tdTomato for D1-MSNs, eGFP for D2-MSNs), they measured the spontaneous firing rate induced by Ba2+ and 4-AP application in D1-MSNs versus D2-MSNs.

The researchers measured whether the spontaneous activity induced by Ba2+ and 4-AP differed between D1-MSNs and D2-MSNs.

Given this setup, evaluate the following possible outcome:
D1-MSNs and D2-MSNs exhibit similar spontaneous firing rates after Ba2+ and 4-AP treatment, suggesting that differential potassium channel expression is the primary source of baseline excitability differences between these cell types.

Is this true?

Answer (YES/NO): YES